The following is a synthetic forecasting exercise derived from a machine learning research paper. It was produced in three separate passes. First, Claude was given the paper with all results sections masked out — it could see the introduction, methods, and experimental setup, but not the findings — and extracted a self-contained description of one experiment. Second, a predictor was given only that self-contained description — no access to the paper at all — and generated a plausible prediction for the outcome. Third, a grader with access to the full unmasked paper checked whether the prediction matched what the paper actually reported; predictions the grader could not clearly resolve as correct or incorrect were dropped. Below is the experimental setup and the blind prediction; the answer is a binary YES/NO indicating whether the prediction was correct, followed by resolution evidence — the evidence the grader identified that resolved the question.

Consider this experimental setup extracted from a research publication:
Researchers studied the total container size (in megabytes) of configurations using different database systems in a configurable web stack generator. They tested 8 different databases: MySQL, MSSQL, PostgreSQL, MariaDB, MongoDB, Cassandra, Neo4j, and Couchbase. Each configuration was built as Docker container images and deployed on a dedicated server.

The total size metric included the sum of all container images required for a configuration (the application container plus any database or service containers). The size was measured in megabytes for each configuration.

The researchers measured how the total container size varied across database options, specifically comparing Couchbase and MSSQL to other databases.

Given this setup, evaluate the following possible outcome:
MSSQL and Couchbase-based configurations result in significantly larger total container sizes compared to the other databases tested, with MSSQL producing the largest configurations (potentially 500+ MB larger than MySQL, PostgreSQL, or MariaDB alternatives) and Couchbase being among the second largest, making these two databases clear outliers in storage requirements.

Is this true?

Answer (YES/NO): YES